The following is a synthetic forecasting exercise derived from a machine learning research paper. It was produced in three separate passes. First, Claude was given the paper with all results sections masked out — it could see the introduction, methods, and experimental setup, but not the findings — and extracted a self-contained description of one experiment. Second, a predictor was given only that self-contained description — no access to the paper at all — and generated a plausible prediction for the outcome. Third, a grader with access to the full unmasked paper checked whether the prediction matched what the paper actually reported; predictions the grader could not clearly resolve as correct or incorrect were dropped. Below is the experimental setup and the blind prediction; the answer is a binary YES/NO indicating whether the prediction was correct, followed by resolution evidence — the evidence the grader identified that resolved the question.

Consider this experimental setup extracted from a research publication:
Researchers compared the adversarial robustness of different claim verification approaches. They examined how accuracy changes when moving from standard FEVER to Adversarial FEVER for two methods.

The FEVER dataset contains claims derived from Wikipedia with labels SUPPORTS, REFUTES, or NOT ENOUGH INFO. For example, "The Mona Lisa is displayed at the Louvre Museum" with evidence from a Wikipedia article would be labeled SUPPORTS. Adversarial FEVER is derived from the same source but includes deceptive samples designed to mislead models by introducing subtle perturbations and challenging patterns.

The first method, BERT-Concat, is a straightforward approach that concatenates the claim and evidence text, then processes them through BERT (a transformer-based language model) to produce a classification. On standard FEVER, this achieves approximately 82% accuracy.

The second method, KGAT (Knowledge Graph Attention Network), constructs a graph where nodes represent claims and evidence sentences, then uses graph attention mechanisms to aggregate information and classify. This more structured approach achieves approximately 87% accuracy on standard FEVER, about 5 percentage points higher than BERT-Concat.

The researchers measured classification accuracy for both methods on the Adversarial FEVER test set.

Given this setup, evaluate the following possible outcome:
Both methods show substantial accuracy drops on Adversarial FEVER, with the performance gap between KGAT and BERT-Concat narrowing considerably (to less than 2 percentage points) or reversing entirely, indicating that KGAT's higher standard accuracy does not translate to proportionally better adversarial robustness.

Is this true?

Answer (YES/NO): YES